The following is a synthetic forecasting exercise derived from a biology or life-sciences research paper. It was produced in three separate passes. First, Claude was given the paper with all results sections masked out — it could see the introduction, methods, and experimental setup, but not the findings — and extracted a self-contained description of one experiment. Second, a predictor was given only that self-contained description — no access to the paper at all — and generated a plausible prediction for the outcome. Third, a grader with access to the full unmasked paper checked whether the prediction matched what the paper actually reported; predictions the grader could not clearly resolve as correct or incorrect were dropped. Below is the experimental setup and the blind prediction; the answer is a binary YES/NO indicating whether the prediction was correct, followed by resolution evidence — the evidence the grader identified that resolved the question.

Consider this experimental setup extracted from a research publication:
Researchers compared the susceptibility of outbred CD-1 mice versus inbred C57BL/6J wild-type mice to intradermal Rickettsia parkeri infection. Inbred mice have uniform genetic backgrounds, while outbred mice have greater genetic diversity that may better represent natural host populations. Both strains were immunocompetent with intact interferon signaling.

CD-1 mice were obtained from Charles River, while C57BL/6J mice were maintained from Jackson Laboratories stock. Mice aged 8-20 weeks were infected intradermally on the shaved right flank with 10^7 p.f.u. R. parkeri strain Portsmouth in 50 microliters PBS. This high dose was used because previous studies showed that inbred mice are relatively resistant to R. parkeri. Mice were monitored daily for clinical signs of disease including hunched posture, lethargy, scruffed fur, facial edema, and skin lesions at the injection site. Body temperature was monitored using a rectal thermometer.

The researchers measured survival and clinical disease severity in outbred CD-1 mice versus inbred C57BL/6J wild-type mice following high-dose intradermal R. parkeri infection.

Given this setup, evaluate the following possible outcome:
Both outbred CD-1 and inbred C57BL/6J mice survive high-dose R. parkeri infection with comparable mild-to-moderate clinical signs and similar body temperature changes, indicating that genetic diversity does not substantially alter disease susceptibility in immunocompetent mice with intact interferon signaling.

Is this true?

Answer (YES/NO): YES